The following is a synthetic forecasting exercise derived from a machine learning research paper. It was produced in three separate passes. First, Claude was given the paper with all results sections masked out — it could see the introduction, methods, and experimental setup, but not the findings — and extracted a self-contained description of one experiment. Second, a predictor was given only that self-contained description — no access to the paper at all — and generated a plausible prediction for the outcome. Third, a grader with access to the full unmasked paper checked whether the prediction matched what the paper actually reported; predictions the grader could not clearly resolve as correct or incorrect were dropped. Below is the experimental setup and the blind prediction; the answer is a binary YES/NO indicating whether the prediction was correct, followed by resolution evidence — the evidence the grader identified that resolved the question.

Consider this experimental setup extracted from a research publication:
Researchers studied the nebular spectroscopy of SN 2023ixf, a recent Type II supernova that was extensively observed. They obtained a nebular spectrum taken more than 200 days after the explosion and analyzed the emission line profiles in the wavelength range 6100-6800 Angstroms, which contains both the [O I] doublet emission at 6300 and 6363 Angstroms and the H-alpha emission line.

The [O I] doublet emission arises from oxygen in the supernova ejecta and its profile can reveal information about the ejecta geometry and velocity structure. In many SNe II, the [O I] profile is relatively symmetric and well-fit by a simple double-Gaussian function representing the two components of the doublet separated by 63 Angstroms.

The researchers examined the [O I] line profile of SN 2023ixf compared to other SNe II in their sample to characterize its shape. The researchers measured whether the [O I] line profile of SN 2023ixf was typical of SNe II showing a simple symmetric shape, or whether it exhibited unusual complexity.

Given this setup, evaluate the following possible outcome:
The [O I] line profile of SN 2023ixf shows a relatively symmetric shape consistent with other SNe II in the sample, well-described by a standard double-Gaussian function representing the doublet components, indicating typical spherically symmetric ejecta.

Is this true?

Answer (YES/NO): NO